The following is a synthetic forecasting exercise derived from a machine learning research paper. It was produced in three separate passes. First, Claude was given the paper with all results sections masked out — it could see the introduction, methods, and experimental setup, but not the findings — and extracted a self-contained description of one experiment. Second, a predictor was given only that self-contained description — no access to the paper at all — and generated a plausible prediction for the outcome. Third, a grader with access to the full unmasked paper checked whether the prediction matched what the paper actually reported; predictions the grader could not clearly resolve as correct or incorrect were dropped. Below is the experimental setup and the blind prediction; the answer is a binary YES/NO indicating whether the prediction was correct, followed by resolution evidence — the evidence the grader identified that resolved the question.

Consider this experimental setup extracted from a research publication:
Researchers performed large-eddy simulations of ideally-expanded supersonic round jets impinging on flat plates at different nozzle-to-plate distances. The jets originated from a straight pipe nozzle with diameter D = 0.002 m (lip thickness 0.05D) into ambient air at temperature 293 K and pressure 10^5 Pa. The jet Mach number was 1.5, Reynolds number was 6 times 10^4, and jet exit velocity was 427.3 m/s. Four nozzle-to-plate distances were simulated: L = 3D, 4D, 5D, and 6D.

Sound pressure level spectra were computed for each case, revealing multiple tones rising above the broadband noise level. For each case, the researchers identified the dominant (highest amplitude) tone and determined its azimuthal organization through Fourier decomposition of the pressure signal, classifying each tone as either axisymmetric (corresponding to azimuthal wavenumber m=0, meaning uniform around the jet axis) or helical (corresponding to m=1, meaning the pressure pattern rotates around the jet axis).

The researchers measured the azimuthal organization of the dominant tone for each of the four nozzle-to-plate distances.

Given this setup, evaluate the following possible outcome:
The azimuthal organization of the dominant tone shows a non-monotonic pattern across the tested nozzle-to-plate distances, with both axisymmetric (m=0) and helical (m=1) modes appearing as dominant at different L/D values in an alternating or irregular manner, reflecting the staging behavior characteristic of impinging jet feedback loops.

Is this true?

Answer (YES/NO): NO